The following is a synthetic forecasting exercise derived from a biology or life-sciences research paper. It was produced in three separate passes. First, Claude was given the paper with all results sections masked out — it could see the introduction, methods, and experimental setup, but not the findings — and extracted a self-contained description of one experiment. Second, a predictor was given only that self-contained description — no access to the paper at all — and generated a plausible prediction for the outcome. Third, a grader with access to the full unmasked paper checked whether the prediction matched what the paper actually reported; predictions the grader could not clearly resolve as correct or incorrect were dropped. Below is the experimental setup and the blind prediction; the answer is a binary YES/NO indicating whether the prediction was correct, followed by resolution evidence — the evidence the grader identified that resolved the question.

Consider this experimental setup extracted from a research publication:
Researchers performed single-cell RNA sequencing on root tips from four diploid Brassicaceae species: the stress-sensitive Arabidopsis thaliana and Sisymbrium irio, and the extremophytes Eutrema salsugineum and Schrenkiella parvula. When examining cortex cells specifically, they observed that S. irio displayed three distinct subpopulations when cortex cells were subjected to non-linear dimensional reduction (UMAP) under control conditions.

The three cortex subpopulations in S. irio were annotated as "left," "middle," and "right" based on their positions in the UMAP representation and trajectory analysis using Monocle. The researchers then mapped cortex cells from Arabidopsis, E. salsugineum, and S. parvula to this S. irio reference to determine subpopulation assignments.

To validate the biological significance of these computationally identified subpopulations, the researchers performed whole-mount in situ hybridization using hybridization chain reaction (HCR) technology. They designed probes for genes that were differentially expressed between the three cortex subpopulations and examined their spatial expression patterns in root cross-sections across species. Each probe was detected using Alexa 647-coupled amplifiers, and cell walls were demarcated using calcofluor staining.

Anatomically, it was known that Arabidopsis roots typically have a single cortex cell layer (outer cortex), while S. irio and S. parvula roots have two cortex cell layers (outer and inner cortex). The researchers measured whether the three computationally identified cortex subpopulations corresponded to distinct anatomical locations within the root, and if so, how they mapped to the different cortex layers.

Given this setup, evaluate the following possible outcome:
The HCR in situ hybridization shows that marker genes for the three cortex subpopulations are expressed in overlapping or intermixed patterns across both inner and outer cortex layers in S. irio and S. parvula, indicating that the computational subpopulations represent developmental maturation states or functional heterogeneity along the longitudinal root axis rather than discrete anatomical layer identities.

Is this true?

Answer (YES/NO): NO